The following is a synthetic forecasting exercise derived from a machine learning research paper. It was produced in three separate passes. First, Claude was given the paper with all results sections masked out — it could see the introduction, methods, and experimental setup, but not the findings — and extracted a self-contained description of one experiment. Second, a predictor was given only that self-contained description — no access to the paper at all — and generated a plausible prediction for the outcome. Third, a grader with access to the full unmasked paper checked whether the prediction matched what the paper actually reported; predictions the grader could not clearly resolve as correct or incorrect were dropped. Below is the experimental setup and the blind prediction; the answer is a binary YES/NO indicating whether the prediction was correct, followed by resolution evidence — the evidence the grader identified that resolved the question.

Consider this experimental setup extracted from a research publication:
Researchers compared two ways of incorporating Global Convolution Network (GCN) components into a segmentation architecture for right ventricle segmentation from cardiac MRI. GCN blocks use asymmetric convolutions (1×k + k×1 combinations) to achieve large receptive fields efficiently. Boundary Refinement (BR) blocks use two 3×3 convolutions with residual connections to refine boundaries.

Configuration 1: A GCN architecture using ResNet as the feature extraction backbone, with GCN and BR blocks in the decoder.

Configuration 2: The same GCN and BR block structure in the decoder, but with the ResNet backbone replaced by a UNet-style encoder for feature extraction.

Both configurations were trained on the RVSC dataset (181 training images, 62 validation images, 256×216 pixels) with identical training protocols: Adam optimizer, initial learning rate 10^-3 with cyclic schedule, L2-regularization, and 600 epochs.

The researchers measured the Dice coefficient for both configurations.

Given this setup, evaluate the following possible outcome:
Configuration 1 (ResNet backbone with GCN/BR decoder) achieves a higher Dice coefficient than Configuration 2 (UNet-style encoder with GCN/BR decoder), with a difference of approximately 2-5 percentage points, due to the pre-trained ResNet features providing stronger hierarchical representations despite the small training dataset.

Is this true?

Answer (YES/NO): NO